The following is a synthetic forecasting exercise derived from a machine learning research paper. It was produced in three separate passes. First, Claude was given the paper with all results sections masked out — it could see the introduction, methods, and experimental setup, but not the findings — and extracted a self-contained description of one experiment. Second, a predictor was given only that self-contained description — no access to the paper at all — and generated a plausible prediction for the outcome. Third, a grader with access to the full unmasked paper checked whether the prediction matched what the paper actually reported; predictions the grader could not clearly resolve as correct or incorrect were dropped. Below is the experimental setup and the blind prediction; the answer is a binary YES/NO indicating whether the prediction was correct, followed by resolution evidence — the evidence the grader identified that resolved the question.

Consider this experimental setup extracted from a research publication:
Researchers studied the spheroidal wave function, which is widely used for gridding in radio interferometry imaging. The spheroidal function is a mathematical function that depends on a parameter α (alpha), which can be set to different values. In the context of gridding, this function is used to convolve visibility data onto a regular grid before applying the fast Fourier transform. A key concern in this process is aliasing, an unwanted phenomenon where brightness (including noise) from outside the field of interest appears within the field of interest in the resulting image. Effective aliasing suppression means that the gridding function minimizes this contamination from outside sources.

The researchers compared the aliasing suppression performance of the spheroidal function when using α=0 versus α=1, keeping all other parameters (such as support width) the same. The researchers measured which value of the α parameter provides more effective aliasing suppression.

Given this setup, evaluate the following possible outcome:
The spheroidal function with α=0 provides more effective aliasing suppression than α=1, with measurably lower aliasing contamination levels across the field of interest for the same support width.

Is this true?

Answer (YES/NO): NO